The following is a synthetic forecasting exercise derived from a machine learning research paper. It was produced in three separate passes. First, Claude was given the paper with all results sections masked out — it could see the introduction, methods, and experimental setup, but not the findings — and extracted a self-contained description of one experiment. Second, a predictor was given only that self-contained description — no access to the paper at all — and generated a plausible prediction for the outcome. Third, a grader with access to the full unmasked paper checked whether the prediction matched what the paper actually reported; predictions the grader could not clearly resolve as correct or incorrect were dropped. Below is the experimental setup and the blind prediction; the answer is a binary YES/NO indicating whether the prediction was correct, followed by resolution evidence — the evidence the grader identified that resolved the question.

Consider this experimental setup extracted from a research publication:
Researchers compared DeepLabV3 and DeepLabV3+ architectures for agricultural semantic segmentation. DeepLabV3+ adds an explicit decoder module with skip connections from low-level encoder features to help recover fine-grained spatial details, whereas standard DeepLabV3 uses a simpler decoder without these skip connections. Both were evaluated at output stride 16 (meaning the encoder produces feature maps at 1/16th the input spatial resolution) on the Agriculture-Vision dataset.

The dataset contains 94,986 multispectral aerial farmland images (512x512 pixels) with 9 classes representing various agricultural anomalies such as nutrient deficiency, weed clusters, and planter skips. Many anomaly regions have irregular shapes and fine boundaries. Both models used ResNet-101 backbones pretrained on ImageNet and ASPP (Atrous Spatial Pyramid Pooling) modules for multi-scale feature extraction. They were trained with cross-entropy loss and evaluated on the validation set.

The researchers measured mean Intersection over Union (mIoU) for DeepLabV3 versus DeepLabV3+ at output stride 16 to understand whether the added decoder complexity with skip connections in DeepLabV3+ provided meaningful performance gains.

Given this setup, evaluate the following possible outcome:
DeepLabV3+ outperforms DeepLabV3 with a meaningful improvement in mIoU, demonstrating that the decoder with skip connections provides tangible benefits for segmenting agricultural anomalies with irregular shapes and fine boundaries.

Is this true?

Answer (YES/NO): NO